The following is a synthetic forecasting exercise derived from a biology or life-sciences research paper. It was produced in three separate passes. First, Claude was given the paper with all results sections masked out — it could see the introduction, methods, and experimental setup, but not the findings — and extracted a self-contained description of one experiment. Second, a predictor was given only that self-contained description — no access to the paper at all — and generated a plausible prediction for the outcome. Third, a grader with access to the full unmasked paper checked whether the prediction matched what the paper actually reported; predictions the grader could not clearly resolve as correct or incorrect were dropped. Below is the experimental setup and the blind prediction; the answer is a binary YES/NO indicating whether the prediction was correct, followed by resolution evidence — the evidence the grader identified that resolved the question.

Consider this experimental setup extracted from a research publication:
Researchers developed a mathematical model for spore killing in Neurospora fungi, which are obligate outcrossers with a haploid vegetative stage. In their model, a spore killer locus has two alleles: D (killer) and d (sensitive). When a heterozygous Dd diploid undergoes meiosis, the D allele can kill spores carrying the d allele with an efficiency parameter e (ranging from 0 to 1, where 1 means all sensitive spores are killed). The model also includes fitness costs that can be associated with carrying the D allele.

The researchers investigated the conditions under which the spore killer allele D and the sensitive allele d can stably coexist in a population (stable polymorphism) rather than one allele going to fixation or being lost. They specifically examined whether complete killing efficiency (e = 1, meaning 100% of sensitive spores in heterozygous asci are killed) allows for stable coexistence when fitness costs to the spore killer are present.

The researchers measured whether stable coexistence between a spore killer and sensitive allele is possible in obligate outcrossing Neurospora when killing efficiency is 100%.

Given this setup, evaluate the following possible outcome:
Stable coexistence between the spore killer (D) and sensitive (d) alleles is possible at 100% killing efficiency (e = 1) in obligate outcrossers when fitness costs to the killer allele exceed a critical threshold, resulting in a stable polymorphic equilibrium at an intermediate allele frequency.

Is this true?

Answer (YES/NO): NO